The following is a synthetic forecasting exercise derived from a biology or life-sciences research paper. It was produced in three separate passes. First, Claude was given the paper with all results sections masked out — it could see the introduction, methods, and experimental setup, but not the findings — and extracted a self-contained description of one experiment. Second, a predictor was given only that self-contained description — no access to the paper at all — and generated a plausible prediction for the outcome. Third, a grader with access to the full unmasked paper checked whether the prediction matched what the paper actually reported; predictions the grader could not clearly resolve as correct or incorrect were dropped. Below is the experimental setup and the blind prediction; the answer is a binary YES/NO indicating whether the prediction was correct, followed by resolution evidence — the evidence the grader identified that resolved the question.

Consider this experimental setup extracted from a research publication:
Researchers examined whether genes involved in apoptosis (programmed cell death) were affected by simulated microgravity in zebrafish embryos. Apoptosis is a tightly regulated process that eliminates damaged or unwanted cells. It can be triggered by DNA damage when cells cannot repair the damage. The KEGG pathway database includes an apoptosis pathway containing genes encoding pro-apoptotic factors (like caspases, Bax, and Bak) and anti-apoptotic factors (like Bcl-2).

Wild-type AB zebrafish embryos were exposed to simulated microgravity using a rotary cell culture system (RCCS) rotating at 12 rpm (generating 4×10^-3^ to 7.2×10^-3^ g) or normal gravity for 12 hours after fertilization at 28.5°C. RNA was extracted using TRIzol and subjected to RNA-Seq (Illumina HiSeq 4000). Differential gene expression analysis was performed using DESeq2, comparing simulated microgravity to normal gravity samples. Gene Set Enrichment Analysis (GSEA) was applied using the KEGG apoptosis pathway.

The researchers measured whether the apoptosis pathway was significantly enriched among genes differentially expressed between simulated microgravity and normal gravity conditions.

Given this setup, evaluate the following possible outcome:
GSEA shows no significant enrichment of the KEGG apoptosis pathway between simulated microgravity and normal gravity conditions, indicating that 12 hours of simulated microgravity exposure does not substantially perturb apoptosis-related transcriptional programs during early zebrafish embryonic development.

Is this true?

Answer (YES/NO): NO